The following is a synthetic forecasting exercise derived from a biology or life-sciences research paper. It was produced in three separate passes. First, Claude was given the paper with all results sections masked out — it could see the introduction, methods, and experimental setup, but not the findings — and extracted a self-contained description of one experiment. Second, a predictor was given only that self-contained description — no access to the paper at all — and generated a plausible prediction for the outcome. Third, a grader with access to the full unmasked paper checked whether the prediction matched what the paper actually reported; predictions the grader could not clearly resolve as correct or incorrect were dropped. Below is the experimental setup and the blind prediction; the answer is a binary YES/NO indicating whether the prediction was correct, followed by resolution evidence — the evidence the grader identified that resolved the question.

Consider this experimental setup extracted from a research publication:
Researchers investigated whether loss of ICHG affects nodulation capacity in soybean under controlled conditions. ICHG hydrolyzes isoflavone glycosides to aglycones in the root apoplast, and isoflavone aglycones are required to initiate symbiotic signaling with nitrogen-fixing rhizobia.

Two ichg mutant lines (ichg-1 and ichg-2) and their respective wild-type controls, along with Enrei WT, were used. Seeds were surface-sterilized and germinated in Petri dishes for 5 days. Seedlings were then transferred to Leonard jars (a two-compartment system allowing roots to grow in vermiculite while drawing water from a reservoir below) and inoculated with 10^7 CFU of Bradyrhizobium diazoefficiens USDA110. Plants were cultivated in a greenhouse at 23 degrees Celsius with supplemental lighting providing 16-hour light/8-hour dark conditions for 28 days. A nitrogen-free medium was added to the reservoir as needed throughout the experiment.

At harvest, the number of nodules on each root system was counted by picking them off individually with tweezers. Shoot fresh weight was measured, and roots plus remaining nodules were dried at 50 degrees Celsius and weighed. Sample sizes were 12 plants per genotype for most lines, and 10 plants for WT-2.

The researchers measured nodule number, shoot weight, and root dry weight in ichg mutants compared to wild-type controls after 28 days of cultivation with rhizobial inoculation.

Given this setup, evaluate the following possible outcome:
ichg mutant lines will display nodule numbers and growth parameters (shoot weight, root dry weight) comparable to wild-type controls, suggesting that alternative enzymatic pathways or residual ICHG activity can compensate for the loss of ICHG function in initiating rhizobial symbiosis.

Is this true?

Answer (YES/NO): NO